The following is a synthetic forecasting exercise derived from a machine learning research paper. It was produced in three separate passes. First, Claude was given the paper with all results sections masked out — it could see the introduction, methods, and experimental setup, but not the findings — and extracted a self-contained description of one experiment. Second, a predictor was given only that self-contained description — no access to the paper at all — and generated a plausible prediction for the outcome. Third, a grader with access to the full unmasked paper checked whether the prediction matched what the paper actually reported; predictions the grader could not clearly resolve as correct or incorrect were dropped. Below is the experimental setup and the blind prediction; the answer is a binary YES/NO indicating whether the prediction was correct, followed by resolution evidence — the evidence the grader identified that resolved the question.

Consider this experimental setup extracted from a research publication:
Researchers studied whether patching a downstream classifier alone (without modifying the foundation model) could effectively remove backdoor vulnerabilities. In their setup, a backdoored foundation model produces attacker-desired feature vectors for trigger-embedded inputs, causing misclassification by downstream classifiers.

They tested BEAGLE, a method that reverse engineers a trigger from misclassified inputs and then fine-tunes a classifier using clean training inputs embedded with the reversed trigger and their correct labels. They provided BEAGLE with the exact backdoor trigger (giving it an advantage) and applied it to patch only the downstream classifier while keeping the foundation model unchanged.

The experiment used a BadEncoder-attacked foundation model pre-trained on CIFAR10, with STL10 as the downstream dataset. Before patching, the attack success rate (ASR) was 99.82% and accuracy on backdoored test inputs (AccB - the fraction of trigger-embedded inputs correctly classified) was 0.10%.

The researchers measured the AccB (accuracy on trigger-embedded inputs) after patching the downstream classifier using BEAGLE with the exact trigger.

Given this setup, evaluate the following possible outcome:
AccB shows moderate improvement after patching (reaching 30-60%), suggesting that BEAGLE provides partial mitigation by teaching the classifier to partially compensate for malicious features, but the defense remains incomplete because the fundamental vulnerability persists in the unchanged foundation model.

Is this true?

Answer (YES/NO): YES